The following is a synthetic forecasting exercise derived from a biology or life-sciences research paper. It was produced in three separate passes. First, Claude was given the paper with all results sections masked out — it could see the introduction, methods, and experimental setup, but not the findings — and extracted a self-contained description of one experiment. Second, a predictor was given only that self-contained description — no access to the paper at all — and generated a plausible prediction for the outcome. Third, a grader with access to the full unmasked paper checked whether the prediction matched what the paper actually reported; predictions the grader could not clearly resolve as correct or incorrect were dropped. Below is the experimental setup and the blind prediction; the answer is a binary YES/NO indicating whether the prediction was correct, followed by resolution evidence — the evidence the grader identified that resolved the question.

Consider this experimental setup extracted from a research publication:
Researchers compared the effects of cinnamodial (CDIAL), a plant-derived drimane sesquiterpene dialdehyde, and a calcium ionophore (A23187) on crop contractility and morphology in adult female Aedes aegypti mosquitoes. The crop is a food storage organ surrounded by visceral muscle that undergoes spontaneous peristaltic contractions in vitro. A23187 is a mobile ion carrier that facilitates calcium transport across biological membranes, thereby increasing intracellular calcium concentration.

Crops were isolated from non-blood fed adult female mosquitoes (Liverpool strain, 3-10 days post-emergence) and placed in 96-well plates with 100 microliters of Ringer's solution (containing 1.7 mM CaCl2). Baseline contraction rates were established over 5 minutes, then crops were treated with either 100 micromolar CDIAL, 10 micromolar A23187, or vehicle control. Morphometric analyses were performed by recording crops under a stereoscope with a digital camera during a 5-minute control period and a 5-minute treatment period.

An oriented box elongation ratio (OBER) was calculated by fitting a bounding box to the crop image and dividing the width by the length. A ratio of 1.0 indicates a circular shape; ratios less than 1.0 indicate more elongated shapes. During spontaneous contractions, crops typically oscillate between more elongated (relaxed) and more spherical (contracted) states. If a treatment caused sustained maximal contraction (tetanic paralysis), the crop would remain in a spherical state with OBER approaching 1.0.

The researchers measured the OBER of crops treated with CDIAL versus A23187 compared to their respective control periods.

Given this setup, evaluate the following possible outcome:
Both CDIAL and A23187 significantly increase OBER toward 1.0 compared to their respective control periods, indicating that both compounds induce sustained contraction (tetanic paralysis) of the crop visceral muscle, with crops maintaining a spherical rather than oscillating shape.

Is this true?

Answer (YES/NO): YES